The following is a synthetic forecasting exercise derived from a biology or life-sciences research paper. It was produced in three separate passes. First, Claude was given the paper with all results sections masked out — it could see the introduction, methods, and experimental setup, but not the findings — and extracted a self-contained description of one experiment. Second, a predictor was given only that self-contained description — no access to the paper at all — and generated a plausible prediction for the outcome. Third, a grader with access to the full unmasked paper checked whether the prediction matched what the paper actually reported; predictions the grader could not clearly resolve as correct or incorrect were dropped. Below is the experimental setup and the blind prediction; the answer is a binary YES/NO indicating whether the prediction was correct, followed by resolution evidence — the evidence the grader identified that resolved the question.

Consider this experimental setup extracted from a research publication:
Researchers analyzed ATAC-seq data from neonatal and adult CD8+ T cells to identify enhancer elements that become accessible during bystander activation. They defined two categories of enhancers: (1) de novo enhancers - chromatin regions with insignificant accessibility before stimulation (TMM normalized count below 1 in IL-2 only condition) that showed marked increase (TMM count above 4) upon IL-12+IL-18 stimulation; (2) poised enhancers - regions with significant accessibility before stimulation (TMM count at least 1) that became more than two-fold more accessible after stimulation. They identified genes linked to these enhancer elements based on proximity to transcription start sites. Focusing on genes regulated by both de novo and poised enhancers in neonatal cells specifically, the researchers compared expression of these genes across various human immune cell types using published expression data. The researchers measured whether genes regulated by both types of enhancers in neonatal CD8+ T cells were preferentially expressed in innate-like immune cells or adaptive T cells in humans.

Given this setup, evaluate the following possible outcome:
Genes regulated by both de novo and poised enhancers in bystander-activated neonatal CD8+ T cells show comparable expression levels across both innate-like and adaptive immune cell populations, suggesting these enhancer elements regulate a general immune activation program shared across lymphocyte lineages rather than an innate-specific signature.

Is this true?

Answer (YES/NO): NO